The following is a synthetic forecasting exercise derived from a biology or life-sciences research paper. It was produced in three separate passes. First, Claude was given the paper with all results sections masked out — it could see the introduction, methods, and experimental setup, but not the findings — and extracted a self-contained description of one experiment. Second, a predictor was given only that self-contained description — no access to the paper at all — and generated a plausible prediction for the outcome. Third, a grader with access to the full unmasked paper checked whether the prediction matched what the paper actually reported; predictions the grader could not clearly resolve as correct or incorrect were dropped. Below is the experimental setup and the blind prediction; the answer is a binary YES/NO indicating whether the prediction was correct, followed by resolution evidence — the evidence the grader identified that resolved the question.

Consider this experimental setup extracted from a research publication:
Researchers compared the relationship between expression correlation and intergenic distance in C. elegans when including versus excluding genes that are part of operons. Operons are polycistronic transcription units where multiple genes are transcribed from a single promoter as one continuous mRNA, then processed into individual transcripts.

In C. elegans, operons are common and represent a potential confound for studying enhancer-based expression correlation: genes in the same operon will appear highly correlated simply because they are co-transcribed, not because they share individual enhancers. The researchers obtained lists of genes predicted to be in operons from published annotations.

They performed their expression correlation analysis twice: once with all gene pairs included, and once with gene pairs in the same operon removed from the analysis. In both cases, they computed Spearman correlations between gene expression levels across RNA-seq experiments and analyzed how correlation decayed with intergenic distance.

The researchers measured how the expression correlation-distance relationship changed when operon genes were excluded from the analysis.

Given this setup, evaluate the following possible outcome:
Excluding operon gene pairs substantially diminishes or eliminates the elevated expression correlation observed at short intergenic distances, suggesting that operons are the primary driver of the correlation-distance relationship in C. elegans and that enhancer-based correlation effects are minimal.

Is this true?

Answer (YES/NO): NO